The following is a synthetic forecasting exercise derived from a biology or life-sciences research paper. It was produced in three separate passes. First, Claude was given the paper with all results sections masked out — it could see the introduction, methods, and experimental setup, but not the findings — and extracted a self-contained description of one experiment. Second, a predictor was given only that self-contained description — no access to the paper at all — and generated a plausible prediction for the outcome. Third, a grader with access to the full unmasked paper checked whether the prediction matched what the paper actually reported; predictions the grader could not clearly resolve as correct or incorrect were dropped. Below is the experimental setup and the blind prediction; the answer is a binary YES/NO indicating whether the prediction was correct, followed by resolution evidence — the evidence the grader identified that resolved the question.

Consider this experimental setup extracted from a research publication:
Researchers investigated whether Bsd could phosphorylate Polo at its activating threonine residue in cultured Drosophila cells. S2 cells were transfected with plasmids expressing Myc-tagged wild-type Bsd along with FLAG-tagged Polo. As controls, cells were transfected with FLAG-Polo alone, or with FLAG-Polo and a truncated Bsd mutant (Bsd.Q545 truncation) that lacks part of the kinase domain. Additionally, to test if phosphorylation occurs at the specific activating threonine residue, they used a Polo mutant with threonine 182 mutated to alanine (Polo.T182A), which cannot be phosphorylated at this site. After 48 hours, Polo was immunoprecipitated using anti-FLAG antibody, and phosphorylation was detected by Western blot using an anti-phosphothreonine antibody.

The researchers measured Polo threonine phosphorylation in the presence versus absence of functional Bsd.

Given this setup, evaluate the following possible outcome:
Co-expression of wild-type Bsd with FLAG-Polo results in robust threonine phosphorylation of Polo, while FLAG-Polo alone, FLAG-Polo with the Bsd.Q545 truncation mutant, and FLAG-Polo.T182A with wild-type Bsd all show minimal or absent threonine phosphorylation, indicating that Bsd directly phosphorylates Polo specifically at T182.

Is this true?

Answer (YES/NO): YES